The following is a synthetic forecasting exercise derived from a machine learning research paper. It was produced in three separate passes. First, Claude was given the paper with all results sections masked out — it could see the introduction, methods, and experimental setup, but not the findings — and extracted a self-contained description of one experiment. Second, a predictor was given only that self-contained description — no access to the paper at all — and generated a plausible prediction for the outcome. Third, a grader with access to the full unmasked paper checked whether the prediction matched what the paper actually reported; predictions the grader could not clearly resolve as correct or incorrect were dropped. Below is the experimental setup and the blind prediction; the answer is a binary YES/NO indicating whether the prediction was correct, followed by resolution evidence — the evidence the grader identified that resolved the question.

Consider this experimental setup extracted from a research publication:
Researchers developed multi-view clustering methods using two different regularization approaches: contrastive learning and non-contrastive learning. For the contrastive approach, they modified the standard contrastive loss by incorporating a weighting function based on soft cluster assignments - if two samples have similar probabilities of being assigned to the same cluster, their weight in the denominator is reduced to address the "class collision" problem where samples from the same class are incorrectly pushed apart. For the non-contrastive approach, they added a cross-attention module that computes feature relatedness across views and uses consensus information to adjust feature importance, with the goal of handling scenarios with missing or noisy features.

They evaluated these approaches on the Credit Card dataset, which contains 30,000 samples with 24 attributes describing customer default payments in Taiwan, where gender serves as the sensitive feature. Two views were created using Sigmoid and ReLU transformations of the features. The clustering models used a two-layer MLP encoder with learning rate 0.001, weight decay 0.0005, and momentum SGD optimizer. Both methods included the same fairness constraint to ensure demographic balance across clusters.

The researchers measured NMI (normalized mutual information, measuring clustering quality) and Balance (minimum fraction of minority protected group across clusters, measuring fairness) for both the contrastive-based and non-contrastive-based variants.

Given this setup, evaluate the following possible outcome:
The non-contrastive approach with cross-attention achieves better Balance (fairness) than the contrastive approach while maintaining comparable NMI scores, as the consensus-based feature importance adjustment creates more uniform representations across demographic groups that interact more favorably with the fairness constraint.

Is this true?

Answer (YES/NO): NO